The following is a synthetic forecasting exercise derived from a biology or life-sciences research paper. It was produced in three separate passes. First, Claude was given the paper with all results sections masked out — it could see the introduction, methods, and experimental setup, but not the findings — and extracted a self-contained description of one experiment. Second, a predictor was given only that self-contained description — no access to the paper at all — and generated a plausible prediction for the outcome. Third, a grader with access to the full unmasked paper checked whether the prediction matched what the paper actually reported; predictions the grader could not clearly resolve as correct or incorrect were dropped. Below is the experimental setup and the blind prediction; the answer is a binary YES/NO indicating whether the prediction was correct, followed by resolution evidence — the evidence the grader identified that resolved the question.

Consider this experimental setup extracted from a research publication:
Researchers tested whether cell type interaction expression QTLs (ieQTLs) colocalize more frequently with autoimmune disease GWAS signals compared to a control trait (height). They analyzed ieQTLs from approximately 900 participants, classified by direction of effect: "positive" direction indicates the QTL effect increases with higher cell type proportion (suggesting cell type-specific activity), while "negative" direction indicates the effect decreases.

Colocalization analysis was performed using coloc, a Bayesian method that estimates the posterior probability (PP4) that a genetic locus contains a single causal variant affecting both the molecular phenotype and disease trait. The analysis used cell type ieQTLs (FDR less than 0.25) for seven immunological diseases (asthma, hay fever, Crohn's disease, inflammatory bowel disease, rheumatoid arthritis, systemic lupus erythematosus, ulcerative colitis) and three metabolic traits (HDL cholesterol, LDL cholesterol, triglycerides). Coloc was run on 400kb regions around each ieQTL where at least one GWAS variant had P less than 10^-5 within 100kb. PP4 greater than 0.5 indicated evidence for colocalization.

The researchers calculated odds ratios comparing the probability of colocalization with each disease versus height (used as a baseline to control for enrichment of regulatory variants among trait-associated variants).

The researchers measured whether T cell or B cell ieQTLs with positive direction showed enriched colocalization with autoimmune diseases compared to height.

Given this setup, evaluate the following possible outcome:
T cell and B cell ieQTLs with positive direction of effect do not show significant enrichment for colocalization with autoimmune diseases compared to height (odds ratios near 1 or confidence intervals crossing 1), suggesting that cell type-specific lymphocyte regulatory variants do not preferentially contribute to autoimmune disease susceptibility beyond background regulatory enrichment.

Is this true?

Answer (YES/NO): NO